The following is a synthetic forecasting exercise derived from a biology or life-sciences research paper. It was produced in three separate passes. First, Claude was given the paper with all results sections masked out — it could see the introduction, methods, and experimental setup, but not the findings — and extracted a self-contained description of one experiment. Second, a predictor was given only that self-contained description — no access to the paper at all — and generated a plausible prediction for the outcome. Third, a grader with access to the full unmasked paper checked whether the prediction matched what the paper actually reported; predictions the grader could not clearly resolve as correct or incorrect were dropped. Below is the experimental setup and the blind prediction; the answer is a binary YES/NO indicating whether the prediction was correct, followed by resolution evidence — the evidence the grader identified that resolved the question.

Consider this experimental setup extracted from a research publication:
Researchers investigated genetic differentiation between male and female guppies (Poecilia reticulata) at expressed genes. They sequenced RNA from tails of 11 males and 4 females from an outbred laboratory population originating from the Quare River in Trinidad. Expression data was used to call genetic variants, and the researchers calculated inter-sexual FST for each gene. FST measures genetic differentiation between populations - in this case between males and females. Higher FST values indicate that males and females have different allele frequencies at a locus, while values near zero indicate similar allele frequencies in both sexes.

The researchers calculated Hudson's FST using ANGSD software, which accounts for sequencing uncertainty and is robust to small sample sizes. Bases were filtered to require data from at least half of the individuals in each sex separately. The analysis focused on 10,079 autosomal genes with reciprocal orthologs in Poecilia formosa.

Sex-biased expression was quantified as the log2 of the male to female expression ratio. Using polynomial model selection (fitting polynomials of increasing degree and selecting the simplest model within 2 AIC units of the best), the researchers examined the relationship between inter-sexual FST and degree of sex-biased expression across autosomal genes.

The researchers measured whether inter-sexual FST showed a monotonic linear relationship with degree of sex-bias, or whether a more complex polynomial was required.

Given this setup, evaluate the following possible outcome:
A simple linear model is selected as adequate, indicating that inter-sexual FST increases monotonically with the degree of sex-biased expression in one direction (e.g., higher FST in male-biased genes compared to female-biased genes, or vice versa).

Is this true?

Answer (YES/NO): NO